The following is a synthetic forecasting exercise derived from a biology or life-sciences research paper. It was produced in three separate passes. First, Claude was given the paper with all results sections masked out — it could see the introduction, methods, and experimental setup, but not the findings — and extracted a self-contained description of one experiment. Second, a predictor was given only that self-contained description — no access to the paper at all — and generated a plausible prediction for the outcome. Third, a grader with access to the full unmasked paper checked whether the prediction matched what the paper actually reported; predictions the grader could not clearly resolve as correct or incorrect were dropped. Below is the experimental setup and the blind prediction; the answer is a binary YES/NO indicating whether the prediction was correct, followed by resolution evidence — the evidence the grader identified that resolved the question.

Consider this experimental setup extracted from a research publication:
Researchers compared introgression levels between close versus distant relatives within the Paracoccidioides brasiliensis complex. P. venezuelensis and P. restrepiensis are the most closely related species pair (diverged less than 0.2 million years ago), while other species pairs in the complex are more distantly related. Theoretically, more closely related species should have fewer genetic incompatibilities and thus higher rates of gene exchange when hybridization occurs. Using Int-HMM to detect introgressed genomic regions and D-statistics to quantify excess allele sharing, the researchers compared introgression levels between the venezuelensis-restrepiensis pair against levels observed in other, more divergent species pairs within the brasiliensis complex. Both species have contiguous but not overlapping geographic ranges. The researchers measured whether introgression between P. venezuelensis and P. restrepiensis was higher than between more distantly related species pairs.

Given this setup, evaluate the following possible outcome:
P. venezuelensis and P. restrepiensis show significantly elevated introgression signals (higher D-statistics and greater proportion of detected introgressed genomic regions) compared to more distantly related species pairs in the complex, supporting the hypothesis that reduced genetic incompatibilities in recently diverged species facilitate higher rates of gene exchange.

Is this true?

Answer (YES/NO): NO